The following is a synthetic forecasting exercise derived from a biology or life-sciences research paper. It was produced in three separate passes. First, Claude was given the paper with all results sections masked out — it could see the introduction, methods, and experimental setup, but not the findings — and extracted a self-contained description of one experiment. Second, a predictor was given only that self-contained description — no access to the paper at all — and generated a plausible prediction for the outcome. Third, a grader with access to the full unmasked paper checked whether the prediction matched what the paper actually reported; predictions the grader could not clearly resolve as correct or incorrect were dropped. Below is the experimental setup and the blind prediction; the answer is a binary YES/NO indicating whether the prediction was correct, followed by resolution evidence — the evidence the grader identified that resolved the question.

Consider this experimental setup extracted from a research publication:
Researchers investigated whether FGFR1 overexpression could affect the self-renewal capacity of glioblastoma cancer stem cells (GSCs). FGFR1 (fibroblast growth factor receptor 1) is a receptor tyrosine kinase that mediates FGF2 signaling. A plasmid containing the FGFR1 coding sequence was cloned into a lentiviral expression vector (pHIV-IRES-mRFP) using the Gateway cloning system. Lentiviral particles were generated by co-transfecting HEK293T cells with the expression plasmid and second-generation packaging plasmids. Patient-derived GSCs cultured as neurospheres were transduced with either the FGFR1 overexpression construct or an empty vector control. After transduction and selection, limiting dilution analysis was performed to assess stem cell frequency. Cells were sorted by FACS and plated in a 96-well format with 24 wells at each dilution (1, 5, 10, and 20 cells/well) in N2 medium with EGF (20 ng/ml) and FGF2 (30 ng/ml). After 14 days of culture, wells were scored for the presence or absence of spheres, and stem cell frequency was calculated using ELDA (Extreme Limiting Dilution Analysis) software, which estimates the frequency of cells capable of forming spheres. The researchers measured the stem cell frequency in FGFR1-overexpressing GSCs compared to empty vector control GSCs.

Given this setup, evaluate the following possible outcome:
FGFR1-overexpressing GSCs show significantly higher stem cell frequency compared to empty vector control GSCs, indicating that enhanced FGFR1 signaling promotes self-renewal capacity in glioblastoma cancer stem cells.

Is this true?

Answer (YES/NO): YES